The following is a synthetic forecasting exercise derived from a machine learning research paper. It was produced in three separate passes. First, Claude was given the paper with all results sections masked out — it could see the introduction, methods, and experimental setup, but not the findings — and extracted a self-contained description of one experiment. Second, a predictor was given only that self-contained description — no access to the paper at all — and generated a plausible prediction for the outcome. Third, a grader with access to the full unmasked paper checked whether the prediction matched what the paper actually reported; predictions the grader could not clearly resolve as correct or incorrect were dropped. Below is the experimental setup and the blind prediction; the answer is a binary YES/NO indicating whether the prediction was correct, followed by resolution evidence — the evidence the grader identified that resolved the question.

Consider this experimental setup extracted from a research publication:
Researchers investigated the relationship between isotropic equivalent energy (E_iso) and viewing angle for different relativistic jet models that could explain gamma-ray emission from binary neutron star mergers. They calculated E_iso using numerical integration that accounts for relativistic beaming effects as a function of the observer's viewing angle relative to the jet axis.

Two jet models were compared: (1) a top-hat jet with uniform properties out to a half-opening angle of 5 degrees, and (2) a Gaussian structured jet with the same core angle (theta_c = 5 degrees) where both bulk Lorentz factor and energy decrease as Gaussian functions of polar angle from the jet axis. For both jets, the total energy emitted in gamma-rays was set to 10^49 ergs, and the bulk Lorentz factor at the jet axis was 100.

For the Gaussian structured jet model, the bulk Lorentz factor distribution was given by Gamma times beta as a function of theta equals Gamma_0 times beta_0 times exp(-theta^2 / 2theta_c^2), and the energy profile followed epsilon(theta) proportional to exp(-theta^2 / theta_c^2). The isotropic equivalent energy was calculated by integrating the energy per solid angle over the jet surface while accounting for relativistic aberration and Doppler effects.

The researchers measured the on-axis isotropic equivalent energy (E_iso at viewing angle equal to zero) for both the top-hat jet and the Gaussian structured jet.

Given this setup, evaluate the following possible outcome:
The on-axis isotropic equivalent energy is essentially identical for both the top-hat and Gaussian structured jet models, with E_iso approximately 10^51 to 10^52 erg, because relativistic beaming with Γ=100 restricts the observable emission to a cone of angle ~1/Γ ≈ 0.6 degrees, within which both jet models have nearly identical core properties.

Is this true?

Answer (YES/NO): YES